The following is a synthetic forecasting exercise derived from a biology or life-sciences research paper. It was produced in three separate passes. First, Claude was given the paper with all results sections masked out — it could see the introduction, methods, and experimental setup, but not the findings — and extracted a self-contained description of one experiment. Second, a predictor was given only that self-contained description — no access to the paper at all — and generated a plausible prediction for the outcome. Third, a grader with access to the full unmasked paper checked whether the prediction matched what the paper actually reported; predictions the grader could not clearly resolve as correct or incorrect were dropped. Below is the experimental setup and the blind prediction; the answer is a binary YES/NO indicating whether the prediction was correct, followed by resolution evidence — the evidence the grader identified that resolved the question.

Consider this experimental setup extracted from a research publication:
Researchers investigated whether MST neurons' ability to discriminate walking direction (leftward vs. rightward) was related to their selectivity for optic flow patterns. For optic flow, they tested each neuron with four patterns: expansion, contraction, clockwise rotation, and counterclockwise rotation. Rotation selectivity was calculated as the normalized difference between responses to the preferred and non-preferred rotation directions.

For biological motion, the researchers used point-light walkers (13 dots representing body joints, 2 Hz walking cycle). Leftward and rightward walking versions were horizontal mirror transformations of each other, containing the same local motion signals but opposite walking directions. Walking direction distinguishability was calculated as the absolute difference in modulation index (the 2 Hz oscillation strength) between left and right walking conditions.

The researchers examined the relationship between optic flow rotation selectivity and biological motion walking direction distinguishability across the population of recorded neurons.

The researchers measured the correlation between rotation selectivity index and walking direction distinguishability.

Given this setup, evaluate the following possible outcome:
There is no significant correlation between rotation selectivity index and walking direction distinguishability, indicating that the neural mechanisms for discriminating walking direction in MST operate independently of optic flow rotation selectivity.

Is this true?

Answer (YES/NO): NO